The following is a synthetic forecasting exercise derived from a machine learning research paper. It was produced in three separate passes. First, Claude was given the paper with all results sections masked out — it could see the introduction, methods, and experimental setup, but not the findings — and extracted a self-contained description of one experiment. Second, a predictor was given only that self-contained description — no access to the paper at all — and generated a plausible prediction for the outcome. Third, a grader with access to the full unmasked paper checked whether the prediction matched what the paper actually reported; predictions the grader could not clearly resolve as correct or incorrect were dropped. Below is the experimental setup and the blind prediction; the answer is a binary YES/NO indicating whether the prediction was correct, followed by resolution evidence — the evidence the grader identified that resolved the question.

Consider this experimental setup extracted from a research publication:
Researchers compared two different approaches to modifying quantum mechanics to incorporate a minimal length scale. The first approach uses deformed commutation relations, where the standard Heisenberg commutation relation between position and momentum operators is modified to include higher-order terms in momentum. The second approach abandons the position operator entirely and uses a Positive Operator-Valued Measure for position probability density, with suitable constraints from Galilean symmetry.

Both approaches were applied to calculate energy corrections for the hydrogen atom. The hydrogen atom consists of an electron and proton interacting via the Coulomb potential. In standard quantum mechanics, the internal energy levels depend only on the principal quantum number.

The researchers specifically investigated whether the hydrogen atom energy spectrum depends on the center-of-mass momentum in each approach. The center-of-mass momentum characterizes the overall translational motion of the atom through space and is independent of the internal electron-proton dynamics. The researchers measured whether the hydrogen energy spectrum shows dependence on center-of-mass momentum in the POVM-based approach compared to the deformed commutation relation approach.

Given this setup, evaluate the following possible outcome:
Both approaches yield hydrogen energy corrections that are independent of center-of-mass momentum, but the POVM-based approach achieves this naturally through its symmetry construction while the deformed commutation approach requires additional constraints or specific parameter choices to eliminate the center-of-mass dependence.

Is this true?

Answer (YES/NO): NO